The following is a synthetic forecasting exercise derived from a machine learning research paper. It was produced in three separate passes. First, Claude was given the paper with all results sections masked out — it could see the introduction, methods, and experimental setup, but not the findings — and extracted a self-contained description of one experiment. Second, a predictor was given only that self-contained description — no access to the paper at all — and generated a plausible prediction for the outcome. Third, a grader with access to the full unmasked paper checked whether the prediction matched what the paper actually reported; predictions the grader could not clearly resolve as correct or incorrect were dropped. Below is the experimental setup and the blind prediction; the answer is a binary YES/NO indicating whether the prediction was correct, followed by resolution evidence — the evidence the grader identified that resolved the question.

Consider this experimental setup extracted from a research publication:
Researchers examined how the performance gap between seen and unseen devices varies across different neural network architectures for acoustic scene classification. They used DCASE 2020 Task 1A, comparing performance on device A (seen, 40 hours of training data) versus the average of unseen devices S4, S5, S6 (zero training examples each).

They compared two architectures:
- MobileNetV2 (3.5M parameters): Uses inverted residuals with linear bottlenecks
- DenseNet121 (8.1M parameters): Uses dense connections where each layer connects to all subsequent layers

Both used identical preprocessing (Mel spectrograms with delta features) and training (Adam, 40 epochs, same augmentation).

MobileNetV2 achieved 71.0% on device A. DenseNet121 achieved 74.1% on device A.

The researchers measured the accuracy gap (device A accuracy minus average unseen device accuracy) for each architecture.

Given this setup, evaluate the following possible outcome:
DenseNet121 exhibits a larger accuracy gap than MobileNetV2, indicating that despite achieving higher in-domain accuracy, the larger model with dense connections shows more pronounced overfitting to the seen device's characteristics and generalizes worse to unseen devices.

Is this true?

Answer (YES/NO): NO